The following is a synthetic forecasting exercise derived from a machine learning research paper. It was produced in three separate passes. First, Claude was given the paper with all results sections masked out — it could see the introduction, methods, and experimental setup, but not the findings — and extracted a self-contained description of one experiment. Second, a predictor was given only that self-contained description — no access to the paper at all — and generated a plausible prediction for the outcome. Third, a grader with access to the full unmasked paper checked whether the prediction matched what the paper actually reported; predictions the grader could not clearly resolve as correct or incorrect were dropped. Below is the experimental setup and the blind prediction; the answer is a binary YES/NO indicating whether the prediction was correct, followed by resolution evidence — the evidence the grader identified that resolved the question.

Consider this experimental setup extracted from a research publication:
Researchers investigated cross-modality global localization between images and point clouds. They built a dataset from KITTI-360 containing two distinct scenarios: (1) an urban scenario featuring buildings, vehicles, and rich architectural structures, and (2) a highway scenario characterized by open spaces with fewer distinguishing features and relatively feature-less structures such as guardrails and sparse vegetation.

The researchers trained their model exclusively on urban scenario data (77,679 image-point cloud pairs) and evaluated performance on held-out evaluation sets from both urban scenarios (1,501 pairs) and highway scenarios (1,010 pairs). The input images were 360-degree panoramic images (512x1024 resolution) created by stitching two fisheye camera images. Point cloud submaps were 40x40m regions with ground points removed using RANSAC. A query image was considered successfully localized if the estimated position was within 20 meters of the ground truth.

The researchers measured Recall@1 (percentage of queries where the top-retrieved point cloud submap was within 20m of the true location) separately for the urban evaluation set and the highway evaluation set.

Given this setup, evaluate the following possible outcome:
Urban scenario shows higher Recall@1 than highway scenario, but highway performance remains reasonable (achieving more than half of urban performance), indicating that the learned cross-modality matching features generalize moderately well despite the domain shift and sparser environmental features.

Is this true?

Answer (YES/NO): NO